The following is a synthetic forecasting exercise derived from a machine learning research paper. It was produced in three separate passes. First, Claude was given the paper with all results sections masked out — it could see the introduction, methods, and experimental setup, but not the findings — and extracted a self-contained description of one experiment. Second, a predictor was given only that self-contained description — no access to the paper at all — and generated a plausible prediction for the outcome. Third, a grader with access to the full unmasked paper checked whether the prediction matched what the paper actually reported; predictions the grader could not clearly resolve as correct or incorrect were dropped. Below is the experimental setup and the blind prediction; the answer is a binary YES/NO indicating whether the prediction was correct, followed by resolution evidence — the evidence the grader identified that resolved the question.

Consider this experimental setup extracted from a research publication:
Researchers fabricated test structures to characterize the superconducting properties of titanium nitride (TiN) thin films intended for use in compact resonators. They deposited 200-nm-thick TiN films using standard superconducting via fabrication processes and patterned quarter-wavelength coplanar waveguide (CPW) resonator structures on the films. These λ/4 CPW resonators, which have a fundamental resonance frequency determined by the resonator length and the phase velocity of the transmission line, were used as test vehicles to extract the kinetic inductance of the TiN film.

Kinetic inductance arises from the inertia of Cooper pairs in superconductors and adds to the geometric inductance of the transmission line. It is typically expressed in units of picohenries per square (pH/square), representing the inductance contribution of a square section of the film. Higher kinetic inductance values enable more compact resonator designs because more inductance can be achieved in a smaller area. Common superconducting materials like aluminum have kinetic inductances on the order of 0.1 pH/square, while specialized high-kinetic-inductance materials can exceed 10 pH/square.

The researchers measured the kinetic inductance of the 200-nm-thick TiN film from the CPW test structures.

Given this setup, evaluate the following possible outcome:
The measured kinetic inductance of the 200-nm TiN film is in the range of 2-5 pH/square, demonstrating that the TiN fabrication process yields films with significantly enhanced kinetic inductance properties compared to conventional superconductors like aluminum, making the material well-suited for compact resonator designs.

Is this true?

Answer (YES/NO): YES